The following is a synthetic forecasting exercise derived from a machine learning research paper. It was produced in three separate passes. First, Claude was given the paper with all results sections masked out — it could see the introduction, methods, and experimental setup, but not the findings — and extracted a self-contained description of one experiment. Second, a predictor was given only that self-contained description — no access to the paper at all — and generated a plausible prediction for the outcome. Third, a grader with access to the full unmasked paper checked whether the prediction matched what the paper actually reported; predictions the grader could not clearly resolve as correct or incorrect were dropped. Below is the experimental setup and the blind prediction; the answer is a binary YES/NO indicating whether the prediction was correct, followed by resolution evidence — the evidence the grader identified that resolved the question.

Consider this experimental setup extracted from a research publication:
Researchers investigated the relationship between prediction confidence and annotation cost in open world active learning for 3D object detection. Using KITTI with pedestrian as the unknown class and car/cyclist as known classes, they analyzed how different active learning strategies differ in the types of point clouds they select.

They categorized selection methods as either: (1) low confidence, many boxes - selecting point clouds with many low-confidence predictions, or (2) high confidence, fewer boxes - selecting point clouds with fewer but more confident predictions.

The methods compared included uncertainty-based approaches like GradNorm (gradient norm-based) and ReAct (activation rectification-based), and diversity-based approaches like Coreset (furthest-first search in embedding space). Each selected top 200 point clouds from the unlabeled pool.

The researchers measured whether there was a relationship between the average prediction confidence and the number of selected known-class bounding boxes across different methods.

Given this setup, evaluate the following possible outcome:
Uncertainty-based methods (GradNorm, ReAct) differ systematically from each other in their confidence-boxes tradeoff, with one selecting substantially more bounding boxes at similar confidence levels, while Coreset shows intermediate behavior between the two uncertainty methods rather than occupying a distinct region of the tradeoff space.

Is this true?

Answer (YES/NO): NO